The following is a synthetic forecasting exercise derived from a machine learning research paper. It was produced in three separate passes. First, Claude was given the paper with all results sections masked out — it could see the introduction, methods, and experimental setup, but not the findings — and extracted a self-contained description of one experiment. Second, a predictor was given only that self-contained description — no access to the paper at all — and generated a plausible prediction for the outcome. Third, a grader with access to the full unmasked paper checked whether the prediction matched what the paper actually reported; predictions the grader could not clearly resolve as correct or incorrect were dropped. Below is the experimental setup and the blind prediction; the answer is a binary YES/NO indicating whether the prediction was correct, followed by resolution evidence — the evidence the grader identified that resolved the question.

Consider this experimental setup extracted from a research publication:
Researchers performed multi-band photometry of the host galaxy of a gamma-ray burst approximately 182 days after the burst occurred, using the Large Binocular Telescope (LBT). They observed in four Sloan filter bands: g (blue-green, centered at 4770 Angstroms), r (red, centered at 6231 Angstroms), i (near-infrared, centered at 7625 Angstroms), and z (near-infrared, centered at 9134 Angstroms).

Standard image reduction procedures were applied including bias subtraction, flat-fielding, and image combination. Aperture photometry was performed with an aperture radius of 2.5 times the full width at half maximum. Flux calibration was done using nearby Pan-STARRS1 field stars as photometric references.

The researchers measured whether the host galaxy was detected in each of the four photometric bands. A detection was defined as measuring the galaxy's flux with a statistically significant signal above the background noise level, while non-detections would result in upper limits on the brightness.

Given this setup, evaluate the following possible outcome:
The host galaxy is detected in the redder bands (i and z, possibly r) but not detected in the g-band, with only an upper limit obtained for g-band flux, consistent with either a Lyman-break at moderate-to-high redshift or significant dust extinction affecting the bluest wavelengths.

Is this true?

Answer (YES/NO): NO